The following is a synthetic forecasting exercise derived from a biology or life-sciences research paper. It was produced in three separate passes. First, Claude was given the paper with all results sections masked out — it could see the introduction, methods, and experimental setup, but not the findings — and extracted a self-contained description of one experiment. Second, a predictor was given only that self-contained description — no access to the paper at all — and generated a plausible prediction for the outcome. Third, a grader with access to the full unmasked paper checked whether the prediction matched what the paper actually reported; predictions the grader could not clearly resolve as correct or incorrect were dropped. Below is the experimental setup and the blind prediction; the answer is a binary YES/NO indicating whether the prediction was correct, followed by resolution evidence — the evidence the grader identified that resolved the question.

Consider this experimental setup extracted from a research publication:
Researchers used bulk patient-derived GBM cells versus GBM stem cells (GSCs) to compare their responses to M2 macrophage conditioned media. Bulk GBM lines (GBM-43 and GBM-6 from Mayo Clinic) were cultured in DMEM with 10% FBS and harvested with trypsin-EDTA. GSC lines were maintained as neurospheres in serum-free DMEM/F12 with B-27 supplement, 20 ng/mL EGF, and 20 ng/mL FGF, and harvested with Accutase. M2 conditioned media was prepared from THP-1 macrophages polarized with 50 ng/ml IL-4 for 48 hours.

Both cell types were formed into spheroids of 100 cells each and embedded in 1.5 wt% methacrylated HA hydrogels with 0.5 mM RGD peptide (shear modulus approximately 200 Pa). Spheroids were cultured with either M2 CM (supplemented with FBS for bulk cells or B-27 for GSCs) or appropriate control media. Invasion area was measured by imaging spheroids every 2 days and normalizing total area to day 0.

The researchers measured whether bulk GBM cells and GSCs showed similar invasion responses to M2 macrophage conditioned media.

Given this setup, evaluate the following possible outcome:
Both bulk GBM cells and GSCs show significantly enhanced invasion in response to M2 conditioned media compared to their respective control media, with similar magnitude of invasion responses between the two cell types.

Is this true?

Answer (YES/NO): NO